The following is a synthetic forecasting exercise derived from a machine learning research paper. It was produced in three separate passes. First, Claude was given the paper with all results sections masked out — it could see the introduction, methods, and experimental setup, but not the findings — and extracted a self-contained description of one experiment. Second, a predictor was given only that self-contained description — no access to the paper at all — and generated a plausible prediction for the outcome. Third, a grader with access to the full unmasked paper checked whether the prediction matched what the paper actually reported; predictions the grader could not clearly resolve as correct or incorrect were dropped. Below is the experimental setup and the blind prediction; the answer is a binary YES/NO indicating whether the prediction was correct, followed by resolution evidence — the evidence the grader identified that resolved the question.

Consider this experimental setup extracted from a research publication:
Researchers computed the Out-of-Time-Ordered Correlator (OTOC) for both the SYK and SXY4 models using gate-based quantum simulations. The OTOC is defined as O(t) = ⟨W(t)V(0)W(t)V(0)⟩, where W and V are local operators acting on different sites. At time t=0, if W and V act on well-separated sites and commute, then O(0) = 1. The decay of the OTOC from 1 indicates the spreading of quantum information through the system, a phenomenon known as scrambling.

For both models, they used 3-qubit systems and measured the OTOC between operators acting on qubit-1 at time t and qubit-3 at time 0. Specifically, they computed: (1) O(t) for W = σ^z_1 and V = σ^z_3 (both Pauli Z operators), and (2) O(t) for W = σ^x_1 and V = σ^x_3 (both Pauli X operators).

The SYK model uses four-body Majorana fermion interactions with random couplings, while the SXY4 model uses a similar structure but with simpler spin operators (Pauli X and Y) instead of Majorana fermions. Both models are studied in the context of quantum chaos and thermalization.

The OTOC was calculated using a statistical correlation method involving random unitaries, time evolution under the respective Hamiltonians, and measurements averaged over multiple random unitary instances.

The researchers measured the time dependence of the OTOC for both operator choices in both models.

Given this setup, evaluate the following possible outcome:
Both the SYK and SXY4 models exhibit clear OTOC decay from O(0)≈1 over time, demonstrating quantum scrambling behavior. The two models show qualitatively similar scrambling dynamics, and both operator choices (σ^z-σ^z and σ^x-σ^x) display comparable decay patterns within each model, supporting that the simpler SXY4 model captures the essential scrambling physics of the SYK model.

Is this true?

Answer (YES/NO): YES